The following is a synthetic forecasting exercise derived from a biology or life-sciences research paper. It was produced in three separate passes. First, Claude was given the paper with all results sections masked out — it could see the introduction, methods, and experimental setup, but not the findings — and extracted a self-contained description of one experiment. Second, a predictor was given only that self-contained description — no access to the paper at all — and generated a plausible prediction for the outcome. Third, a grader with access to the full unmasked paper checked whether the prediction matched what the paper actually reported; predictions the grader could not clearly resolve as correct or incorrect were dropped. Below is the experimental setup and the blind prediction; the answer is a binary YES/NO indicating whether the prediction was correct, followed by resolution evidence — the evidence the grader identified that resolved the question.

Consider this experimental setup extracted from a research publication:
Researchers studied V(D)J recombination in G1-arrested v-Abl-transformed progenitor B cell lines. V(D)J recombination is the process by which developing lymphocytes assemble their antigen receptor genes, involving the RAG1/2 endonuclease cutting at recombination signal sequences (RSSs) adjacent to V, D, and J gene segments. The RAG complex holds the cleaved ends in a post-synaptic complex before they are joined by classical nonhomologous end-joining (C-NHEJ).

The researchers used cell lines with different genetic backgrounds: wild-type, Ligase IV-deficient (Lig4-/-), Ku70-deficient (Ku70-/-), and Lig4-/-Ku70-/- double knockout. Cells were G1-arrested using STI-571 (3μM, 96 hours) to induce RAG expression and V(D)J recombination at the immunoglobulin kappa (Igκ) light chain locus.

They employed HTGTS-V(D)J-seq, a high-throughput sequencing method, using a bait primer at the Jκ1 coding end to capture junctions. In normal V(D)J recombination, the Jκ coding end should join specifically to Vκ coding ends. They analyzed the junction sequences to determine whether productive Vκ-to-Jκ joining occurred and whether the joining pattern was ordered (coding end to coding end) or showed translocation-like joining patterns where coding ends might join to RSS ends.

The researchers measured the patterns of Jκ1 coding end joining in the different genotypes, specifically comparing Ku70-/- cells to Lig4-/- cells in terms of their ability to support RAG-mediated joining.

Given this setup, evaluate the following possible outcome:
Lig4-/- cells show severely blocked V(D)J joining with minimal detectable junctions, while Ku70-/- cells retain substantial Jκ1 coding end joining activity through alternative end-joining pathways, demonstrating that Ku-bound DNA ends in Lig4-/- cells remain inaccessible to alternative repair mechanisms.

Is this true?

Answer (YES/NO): YES